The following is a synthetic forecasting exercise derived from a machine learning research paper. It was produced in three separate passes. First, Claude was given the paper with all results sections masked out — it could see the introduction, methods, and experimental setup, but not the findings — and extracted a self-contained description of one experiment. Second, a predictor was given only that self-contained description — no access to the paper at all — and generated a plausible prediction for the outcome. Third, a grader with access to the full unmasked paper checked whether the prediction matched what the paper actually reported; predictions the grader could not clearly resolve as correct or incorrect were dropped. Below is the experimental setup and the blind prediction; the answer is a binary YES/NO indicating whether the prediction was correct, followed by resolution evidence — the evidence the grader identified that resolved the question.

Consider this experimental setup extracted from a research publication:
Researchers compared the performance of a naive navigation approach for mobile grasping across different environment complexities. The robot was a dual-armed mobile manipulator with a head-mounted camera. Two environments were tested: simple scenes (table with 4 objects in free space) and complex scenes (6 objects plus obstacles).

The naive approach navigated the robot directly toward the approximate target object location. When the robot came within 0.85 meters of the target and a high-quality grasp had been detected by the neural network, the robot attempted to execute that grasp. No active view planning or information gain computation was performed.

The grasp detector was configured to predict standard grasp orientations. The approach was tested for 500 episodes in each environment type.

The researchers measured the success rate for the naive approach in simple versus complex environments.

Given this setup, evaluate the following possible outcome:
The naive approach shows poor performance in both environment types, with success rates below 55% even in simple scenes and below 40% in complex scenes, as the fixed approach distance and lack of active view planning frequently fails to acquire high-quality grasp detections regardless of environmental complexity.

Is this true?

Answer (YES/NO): NO